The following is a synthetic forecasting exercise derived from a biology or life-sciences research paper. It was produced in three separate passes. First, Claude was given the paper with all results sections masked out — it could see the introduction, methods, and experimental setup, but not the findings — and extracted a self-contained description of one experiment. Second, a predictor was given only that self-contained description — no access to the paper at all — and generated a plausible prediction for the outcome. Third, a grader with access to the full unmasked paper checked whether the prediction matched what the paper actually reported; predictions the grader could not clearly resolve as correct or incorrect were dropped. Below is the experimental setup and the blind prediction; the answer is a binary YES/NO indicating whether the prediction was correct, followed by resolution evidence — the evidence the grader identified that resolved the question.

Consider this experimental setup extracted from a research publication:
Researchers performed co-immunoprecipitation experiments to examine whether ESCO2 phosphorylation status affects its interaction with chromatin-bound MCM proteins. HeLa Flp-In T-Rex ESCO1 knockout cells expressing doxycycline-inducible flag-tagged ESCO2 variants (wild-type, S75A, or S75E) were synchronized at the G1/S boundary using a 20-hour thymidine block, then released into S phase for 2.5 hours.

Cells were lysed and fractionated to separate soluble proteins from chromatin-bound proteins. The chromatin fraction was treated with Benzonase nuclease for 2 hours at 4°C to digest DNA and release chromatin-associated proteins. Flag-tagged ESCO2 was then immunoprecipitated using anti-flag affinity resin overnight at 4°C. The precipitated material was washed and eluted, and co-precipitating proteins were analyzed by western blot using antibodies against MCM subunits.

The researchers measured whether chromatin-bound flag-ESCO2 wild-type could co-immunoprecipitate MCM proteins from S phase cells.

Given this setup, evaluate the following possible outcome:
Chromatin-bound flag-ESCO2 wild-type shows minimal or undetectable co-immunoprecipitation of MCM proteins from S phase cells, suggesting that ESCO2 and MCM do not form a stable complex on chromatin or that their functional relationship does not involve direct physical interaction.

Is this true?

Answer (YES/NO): NO